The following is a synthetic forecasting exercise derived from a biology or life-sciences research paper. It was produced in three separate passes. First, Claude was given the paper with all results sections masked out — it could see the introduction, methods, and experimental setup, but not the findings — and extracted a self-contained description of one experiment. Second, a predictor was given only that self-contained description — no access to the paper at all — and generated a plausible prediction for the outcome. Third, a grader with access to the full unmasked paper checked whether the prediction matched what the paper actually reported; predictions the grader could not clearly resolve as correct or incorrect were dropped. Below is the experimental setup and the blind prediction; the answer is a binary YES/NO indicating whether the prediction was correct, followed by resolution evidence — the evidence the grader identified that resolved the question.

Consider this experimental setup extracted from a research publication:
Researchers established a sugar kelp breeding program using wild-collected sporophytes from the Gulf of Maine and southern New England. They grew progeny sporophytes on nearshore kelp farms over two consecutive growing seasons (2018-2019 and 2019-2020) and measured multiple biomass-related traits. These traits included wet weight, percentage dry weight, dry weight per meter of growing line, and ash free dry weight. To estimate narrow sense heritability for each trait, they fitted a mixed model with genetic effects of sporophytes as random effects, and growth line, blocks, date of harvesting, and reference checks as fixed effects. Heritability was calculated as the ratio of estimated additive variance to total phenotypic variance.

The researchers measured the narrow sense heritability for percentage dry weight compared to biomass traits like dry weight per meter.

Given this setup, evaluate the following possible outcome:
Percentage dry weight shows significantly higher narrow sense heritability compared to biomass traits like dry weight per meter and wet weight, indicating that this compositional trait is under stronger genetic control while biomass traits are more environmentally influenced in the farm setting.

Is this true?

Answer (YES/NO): NO